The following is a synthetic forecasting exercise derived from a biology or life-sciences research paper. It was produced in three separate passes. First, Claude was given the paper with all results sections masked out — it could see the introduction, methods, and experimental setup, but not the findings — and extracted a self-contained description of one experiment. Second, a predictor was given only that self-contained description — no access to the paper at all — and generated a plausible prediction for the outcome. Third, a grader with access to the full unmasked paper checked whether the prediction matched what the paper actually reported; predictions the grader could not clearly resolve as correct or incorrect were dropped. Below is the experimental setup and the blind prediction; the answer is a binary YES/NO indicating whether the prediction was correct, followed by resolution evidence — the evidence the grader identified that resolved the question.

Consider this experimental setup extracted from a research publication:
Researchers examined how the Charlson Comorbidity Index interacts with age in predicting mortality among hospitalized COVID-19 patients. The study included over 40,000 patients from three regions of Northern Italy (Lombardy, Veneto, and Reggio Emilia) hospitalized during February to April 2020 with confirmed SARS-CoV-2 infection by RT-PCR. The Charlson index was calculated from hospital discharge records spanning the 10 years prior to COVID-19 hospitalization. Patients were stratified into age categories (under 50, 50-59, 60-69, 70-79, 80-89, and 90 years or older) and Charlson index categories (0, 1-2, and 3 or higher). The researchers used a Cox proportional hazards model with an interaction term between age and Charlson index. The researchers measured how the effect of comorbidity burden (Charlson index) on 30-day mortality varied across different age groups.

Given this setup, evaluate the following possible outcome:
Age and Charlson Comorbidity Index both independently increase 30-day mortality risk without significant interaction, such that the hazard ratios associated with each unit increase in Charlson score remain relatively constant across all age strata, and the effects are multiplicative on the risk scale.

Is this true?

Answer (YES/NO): NO